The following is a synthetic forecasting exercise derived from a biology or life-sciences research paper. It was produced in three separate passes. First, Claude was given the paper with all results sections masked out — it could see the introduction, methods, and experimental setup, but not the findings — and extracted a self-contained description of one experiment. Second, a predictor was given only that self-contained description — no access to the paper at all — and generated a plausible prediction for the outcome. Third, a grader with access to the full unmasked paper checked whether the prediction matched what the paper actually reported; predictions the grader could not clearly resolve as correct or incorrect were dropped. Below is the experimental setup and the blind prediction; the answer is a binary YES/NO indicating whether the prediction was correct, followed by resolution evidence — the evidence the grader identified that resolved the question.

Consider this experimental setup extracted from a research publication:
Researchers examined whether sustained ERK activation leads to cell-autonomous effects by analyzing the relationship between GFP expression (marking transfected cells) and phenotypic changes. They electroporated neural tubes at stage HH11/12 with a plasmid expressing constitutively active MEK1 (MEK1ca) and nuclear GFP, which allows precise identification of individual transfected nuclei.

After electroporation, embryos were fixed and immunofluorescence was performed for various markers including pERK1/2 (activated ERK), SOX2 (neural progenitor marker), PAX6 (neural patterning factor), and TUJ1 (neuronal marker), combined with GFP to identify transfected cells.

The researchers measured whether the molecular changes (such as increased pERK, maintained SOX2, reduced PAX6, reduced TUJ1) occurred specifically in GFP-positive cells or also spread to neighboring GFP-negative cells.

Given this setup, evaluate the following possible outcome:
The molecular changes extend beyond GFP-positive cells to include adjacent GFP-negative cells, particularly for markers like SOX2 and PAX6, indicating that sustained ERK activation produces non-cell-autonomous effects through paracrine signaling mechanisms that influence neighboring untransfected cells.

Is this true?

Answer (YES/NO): NO